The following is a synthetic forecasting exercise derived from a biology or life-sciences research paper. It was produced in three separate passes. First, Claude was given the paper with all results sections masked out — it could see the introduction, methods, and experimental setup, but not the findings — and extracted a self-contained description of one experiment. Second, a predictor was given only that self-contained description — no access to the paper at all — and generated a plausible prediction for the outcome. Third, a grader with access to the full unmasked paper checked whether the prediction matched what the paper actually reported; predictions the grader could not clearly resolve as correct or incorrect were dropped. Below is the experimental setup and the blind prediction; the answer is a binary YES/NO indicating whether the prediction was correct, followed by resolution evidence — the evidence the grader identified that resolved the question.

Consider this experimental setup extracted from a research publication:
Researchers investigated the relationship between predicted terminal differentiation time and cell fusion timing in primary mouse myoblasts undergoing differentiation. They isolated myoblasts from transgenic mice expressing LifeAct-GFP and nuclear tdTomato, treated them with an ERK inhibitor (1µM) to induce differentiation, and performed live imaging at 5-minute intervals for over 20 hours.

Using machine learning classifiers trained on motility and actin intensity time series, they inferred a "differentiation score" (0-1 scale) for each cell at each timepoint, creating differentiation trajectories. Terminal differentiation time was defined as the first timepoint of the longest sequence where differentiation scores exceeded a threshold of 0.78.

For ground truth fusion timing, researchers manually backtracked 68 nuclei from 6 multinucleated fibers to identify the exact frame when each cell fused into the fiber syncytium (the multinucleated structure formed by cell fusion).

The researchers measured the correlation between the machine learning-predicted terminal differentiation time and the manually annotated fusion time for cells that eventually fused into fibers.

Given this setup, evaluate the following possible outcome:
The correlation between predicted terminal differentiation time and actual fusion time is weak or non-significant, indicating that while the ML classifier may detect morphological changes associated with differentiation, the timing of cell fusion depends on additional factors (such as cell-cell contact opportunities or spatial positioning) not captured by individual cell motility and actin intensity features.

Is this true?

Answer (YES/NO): NO